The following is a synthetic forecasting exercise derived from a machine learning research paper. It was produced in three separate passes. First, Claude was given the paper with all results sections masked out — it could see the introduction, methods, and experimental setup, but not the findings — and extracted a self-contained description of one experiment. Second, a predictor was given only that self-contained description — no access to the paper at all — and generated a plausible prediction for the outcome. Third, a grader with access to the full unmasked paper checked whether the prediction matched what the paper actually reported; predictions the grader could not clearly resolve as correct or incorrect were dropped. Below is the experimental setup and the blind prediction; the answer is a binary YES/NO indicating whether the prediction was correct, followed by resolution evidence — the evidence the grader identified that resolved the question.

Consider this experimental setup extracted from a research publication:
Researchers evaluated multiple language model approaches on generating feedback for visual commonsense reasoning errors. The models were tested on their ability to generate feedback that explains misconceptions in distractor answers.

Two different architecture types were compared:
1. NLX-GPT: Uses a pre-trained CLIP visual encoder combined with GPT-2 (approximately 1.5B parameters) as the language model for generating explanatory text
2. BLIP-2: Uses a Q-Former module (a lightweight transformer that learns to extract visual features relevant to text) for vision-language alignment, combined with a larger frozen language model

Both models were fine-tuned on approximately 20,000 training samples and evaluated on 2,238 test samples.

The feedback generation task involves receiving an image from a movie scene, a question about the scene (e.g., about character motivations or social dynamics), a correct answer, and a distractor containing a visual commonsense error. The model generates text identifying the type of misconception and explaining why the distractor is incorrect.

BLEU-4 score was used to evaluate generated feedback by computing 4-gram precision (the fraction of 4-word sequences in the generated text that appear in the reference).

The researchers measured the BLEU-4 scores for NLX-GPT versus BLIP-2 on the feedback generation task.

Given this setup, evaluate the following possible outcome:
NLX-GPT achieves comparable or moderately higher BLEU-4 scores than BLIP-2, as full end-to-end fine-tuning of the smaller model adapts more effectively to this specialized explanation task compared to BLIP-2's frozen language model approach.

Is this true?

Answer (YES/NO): NO